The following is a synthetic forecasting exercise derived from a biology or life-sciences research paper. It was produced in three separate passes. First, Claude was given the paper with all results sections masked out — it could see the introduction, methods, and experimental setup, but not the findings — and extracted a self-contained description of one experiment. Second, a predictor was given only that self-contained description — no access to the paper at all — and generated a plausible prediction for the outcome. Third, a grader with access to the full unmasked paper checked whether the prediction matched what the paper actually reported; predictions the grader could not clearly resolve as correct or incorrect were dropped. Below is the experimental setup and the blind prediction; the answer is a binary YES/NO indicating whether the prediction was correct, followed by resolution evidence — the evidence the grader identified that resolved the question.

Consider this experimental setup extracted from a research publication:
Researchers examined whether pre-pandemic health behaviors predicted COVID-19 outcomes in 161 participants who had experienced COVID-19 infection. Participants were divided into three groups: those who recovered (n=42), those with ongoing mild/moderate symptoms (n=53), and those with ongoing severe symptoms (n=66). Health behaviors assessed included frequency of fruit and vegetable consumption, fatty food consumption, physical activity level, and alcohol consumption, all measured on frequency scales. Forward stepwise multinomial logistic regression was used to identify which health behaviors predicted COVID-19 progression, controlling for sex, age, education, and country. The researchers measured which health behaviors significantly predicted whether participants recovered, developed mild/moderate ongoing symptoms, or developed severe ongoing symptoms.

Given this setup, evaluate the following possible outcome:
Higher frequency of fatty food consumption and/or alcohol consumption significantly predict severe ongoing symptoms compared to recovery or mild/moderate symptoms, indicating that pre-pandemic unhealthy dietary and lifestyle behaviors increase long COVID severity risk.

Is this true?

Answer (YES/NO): NO